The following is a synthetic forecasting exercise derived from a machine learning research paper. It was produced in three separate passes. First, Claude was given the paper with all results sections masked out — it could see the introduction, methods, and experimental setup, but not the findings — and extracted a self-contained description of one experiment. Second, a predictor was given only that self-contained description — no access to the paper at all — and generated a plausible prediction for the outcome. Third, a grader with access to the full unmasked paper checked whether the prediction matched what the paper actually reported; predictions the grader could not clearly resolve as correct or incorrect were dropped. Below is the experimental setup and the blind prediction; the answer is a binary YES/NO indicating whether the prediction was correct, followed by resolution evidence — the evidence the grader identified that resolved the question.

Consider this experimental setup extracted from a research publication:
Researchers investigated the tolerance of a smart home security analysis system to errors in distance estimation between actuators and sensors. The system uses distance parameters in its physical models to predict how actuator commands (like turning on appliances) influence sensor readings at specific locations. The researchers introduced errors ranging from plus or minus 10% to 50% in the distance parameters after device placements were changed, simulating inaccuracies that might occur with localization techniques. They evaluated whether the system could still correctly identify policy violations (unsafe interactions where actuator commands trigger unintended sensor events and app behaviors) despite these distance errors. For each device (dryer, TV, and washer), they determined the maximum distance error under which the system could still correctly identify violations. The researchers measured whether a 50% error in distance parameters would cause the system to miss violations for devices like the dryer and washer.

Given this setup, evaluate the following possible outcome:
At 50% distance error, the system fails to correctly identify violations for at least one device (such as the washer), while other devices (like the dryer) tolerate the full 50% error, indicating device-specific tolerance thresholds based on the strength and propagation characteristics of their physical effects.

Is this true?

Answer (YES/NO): YES